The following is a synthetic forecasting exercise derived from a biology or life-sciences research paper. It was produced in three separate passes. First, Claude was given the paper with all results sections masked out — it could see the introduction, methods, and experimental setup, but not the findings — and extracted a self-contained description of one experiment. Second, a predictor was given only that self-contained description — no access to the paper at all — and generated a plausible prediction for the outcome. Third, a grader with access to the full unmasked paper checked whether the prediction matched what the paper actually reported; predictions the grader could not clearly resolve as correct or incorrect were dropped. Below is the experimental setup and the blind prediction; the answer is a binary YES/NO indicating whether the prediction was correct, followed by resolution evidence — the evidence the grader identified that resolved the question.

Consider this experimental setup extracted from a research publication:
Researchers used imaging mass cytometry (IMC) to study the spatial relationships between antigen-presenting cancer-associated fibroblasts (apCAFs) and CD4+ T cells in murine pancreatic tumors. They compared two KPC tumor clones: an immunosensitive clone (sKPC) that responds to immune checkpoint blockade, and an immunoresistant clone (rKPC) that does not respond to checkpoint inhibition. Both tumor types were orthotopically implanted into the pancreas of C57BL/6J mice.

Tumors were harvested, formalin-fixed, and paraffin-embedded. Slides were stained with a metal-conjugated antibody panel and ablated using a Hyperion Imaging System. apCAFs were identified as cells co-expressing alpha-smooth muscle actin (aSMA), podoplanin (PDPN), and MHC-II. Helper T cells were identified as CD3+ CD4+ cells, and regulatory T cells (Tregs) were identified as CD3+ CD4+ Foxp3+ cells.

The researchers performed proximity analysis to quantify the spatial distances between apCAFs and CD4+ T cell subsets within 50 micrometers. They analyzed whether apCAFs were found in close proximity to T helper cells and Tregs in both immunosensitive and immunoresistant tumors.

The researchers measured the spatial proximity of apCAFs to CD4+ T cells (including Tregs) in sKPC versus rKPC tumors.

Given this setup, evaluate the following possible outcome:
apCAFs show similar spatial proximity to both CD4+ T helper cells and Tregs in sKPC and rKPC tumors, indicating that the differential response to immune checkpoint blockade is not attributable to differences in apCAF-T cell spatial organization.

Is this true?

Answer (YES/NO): NO